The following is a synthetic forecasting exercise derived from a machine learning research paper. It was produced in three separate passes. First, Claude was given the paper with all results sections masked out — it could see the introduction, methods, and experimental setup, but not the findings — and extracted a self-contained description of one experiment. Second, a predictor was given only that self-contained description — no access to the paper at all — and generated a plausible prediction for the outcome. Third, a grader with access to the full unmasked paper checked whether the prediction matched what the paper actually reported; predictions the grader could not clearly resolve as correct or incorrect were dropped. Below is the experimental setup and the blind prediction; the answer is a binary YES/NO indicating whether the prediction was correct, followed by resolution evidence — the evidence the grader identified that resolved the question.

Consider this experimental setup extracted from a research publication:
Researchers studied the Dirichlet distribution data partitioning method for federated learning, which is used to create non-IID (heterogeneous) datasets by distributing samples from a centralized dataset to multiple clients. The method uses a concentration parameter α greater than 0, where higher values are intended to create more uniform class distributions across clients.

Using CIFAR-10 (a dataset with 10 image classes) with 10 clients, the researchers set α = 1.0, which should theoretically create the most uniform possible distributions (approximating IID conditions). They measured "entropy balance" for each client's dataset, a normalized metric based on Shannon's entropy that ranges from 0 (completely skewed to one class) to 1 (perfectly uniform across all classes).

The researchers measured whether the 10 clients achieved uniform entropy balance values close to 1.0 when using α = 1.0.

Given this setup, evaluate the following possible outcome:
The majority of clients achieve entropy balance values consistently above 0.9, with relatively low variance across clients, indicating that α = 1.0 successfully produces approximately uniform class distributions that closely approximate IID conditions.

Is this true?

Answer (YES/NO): NO